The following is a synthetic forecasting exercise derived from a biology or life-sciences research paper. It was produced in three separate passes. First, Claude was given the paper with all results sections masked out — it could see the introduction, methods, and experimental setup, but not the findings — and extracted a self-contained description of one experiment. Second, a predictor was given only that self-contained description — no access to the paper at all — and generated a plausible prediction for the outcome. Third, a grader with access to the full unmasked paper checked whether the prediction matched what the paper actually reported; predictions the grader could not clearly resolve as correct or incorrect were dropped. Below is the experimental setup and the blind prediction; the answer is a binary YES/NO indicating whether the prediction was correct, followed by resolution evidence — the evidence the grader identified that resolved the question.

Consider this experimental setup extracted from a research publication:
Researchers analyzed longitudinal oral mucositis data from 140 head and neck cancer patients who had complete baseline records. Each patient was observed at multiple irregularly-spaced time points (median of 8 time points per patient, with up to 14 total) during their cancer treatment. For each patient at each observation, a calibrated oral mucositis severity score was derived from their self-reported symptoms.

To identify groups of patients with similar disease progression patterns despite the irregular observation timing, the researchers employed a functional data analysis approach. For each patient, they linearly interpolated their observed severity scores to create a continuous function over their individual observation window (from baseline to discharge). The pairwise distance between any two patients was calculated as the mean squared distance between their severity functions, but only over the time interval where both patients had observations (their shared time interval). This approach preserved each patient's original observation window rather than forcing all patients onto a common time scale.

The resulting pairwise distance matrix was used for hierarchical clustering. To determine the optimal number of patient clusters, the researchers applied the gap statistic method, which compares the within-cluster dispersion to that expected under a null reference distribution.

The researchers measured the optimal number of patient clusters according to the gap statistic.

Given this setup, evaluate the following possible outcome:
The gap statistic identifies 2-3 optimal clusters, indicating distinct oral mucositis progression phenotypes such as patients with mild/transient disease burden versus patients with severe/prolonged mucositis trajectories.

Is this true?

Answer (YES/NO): YES